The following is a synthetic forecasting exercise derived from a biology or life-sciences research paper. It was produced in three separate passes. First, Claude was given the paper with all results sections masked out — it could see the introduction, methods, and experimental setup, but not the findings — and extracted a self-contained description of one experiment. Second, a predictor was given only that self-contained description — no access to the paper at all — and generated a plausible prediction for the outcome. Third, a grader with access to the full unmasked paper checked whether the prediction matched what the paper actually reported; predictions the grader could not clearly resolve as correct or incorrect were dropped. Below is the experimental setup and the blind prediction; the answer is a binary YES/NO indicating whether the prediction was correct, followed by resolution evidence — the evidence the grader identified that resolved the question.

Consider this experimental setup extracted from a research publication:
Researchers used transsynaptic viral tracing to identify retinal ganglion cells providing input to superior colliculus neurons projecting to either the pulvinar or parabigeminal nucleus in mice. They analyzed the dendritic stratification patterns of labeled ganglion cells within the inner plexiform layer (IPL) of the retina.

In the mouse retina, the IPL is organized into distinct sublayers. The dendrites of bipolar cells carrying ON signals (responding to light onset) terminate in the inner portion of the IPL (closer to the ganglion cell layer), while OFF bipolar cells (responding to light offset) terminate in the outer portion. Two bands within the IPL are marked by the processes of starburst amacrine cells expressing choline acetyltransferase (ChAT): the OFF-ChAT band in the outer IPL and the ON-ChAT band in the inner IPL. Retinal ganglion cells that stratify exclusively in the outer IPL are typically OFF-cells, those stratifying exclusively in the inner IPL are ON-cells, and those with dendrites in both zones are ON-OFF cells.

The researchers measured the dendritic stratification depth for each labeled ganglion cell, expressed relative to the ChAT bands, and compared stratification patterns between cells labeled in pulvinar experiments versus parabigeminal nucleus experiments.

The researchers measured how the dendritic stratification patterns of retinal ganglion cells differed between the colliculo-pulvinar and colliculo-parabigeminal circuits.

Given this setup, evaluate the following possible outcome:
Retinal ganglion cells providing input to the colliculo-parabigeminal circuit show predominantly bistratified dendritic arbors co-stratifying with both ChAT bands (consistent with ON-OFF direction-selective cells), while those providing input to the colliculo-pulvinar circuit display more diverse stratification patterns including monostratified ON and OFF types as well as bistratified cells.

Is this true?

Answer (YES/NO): NO